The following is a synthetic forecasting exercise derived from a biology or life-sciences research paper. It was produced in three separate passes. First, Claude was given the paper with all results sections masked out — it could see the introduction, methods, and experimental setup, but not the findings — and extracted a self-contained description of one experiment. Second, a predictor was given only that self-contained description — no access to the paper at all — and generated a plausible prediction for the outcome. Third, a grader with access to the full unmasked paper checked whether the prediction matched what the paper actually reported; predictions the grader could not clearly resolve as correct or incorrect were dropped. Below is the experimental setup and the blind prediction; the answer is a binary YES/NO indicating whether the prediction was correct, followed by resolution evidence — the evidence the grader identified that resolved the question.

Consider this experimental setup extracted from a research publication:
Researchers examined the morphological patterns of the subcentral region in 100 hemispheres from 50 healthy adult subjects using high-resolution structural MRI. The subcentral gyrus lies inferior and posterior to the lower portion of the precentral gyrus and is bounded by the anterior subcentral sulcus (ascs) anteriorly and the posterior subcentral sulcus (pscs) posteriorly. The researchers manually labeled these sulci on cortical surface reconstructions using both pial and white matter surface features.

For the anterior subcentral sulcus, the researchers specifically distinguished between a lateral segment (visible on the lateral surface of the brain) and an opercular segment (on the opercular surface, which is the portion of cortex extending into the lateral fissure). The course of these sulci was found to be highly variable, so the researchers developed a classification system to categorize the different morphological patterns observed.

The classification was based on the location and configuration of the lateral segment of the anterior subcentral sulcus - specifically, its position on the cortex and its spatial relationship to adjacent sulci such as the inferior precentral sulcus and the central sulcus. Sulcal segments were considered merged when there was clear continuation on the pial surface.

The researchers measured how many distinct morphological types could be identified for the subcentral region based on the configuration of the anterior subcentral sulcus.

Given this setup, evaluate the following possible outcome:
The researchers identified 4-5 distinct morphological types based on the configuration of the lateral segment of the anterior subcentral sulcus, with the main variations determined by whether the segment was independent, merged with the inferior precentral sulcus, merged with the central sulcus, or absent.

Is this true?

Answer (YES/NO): NO